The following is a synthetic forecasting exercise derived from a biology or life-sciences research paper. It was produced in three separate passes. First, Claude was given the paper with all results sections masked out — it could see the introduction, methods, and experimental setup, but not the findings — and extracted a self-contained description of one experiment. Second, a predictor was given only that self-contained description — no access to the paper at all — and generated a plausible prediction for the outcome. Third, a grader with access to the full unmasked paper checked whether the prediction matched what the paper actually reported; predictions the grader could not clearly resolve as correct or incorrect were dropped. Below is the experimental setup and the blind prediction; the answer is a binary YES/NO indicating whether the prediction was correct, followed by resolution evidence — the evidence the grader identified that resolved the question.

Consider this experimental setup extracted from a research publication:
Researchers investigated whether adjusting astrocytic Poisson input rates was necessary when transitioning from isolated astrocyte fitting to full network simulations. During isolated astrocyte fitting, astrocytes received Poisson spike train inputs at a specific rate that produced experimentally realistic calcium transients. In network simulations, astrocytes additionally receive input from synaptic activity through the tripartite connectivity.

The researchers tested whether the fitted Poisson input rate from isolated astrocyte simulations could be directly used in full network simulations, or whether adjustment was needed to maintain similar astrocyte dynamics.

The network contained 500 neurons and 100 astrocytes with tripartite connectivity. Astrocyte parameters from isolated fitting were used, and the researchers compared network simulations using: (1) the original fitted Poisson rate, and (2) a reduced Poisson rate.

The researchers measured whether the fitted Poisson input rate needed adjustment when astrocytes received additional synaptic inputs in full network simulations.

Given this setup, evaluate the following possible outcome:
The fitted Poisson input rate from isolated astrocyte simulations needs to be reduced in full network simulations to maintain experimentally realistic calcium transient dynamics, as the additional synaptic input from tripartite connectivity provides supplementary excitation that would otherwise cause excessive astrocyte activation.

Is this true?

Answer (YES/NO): YES